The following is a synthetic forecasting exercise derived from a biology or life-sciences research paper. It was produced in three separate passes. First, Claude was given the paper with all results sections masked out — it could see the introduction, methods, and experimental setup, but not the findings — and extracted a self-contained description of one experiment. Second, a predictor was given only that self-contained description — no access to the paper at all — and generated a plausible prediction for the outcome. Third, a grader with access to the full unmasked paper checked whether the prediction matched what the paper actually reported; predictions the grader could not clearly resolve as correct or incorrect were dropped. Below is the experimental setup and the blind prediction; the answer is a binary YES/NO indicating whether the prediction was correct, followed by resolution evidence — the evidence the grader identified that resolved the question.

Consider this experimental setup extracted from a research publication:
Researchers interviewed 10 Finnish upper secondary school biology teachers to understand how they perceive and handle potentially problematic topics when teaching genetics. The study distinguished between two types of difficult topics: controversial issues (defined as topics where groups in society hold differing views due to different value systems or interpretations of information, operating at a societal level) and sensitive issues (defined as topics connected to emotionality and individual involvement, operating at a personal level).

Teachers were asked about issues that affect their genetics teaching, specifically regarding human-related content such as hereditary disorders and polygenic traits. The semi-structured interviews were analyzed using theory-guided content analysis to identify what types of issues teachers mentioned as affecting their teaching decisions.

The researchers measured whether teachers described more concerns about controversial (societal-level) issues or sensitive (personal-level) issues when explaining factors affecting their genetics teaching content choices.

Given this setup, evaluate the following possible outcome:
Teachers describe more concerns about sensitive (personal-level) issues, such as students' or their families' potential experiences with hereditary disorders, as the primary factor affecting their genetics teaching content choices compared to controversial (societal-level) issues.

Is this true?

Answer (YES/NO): YES